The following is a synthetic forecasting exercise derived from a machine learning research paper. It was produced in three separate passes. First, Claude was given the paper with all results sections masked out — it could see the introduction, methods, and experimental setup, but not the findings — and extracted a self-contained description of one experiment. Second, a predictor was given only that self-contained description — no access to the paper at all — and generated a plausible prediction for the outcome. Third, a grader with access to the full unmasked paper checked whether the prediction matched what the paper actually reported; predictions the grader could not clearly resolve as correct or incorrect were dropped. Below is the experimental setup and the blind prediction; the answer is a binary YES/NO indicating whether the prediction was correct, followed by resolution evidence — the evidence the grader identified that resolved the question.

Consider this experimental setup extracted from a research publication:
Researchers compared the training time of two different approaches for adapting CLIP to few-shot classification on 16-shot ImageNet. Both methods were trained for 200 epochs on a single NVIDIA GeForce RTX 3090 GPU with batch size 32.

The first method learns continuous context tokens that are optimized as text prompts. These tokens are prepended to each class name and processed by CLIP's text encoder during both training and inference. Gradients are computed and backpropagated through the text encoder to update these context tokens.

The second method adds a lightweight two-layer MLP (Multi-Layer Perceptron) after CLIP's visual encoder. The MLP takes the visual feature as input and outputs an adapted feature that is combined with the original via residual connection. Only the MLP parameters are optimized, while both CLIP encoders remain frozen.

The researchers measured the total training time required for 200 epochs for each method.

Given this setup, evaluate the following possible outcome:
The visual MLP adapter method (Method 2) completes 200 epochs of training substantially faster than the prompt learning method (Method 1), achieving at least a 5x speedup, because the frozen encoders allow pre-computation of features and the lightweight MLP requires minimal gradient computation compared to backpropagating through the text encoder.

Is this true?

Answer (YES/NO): YES